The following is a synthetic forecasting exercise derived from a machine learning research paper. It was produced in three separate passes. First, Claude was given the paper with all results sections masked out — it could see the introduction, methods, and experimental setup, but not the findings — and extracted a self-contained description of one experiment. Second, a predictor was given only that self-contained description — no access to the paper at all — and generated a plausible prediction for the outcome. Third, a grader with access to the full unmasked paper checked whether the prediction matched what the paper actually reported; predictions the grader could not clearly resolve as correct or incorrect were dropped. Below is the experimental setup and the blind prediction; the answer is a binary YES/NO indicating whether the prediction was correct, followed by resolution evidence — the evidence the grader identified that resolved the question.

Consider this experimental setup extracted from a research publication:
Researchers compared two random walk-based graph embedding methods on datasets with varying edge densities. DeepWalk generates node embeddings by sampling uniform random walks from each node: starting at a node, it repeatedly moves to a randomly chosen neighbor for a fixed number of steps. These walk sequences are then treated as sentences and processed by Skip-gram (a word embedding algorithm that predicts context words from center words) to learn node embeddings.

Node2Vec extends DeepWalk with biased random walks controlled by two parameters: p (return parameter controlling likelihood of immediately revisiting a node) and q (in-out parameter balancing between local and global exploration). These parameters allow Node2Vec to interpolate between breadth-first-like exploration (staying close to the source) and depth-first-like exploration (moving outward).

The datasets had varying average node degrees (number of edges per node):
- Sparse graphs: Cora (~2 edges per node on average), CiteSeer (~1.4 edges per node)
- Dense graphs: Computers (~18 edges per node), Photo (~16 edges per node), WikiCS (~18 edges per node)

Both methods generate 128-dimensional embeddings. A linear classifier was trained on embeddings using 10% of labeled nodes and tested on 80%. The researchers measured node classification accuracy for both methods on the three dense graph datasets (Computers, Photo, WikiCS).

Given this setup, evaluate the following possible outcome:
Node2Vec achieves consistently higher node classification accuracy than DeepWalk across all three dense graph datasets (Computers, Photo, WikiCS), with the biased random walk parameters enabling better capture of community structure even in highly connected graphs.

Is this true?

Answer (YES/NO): NO